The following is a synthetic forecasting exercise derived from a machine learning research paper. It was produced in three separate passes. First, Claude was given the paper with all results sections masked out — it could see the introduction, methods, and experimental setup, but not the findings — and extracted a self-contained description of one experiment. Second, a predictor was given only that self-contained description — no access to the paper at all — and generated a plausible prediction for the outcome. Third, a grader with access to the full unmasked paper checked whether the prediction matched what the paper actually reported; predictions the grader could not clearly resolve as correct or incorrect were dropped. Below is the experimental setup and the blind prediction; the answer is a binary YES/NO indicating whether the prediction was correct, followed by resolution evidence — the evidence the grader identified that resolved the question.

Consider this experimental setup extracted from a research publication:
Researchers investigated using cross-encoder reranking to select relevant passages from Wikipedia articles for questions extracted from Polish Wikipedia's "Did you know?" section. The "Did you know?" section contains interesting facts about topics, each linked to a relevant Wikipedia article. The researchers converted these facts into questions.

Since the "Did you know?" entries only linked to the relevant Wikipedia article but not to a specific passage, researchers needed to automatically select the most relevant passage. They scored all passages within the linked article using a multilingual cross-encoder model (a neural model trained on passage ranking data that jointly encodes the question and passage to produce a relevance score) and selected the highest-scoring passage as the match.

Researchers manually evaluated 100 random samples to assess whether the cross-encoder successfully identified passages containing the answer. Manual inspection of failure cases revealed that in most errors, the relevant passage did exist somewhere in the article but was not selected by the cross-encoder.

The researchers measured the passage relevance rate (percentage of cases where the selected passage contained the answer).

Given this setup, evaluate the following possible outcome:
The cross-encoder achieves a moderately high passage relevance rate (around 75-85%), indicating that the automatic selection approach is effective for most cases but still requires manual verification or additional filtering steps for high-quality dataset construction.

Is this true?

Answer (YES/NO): NO